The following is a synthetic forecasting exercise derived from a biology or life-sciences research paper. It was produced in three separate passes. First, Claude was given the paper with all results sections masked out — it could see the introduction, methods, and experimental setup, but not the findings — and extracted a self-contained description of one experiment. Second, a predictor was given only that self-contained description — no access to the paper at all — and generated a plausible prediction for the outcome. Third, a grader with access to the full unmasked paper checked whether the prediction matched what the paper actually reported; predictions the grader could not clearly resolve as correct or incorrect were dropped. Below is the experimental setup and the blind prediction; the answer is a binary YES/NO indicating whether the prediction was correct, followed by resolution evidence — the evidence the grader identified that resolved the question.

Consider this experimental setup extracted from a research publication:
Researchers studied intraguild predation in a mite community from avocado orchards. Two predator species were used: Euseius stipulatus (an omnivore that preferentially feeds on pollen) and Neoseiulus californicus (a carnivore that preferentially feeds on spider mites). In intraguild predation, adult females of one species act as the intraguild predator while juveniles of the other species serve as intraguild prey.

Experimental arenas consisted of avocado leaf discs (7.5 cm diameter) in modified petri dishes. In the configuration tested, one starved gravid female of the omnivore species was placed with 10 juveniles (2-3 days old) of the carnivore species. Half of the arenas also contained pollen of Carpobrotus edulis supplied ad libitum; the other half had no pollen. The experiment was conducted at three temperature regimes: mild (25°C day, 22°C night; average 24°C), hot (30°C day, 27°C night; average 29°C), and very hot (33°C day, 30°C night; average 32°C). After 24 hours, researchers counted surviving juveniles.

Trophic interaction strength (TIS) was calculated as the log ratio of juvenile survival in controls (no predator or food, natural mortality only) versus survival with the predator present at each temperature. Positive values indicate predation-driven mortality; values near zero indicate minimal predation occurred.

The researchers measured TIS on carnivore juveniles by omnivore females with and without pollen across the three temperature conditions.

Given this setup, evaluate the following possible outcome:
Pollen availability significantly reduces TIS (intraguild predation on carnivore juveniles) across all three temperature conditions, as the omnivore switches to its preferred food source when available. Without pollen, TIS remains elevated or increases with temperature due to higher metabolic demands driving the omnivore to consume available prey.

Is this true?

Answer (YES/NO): NO